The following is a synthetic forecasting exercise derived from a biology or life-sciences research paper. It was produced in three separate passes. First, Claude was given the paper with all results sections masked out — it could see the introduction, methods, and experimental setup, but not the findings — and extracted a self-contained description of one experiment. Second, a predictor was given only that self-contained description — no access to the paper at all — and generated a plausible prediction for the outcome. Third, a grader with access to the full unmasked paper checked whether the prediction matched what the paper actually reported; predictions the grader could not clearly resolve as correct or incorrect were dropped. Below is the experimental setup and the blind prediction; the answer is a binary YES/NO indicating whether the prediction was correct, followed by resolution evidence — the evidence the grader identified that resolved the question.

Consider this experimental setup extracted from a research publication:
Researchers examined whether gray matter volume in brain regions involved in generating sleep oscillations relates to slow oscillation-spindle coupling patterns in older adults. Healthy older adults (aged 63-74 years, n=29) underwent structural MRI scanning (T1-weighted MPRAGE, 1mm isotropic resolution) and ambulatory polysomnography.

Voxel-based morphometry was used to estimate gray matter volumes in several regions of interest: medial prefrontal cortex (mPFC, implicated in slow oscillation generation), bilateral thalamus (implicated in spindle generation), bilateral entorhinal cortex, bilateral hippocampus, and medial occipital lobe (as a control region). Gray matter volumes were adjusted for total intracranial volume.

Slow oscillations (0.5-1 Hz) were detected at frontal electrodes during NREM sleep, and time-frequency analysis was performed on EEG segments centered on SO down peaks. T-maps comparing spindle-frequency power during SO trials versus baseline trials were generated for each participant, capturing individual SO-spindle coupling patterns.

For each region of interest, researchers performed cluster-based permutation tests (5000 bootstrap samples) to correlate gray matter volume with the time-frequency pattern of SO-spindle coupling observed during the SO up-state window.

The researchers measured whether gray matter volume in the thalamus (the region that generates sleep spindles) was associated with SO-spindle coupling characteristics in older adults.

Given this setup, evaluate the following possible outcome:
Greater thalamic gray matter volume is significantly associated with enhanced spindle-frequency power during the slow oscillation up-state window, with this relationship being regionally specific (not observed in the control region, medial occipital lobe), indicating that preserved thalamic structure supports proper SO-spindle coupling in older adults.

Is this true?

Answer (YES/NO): YES